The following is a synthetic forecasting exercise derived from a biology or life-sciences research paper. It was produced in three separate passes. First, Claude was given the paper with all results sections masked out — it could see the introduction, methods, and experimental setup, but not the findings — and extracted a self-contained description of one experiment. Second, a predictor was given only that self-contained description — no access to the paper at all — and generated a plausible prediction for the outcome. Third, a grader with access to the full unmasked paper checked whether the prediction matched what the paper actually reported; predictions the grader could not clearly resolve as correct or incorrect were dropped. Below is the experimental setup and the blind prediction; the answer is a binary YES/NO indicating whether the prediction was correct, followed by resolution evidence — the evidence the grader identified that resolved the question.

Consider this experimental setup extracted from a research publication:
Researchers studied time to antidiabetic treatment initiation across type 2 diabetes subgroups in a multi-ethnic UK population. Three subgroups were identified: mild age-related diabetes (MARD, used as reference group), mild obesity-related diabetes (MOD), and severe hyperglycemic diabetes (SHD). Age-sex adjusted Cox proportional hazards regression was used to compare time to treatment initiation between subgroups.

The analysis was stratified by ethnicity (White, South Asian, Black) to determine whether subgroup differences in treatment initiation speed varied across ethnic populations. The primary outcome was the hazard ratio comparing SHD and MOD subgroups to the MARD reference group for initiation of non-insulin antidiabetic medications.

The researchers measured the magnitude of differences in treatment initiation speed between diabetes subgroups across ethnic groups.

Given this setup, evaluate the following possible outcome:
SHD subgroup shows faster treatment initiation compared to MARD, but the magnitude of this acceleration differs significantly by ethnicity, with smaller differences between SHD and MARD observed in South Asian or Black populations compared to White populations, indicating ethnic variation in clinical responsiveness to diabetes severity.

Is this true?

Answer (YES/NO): YES